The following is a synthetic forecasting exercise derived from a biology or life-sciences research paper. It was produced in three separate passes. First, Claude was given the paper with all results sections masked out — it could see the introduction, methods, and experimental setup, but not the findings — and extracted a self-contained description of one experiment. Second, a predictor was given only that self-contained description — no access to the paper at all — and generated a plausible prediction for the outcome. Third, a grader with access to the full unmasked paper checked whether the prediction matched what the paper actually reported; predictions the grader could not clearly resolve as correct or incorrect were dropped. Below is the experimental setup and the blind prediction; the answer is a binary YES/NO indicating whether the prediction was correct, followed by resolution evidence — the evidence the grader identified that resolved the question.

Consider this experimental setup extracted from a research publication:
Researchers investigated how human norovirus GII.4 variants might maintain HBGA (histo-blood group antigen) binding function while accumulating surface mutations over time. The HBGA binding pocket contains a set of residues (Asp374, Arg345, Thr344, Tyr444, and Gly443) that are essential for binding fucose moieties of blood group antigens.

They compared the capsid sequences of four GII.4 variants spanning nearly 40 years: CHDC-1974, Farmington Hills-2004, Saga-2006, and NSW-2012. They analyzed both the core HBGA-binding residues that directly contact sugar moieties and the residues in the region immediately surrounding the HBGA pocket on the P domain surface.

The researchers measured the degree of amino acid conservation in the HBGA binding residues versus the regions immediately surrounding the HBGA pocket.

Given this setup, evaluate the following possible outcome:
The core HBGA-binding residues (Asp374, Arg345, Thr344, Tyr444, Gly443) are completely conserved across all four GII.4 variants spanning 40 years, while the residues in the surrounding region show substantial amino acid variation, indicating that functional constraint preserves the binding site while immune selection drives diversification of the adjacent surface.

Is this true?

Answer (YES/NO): NO